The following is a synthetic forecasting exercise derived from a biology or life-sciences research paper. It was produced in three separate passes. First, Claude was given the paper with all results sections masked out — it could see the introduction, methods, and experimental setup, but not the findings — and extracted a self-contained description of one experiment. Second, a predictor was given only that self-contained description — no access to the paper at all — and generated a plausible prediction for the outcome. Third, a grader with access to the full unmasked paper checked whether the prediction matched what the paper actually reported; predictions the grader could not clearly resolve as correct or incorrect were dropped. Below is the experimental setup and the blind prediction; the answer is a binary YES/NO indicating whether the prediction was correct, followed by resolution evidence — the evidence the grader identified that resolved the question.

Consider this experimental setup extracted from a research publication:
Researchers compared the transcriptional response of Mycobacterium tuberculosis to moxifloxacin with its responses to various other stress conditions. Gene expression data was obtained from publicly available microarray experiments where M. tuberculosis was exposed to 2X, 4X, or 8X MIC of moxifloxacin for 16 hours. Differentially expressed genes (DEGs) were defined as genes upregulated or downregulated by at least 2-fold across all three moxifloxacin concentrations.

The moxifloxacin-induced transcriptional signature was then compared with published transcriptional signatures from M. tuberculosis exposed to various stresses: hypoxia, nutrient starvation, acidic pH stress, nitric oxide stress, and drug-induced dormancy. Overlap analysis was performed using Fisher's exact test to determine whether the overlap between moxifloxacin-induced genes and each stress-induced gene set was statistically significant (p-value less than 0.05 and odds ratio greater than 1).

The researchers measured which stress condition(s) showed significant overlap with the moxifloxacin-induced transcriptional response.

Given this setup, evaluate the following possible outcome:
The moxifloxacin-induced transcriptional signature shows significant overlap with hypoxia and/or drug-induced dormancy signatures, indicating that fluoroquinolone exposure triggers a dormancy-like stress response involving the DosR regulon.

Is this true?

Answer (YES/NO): NO